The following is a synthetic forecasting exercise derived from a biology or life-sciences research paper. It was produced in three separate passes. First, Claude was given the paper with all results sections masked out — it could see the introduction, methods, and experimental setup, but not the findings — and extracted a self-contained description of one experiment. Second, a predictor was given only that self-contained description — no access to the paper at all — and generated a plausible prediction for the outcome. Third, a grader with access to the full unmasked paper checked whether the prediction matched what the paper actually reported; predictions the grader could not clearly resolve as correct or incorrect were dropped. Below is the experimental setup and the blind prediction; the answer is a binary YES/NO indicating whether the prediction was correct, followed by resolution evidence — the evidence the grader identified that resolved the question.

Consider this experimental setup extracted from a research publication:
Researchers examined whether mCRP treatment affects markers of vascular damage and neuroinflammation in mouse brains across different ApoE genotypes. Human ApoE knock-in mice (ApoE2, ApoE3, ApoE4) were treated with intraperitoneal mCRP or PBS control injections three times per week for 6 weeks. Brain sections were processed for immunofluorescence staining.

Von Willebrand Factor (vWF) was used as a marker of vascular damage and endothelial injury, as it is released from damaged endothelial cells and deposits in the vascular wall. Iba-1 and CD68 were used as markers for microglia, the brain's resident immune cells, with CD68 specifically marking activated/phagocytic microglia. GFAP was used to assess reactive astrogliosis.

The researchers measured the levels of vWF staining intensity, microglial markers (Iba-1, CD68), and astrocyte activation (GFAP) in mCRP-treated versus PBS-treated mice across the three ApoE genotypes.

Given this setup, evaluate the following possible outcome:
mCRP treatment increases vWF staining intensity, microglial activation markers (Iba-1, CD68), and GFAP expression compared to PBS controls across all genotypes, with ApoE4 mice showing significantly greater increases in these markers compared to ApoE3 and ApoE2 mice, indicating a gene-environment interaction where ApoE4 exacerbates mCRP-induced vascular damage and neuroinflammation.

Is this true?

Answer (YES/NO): NO